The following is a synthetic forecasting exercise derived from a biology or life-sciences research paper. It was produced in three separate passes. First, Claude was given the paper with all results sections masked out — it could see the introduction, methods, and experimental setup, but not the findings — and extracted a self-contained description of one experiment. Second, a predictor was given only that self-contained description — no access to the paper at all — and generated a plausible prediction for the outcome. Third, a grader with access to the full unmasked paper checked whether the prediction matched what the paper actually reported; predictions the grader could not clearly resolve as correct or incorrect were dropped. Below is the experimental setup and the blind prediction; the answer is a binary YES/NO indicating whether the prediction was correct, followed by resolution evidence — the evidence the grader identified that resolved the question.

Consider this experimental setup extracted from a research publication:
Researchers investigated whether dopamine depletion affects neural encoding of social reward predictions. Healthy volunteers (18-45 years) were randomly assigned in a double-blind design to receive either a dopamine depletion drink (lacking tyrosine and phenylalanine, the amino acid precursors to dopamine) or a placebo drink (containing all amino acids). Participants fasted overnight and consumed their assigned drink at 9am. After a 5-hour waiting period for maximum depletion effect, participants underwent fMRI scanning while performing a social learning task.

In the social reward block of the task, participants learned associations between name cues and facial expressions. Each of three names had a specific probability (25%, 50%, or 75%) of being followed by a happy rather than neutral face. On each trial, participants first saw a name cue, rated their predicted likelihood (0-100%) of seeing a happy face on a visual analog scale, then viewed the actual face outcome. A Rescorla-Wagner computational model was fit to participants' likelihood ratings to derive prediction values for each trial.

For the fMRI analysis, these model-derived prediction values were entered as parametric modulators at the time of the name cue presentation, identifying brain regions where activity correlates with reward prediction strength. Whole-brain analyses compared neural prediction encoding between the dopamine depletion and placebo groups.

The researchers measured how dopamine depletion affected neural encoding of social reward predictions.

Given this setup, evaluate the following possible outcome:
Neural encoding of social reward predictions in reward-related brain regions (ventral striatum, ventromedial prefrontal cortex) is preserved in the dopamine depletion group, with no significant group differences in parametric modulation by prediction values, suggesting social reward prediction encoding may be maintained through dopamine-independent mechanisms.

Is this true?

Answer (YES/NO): NO